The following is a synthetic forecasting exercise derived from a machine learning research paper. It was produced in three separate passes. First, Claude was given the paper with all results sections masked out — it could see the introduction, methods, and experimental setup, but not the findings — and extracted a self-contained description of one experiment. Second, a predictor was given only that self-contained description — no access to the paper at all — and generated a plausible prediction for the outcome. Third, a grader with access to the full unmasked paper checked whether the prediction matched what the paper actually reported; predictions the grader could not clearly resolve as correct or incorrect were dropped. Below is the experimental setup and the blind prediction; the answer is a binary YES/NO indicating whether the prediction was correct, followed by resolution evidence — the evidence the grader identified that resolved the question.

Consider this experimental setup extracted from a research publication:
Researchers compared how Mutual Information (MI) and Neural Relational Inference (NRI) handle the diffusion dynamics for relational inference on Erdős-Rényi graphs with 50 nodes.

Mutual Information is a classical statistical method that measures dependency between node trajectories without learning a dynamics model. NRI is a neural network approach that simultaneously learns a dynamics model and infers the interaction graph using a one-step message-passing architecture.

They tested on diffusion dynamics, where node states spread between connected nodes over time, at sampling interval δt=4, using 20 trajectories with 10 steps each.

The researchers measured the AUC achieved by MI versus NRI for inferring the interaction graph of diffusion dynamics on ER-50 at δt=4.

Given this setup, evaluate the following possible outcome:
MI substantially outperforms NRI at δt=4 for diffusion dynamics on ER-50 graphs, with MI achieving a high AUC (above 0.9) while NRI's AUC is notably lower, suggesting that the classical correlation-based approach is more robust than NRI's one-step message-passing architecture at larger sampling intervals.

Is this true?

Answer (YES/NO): NO